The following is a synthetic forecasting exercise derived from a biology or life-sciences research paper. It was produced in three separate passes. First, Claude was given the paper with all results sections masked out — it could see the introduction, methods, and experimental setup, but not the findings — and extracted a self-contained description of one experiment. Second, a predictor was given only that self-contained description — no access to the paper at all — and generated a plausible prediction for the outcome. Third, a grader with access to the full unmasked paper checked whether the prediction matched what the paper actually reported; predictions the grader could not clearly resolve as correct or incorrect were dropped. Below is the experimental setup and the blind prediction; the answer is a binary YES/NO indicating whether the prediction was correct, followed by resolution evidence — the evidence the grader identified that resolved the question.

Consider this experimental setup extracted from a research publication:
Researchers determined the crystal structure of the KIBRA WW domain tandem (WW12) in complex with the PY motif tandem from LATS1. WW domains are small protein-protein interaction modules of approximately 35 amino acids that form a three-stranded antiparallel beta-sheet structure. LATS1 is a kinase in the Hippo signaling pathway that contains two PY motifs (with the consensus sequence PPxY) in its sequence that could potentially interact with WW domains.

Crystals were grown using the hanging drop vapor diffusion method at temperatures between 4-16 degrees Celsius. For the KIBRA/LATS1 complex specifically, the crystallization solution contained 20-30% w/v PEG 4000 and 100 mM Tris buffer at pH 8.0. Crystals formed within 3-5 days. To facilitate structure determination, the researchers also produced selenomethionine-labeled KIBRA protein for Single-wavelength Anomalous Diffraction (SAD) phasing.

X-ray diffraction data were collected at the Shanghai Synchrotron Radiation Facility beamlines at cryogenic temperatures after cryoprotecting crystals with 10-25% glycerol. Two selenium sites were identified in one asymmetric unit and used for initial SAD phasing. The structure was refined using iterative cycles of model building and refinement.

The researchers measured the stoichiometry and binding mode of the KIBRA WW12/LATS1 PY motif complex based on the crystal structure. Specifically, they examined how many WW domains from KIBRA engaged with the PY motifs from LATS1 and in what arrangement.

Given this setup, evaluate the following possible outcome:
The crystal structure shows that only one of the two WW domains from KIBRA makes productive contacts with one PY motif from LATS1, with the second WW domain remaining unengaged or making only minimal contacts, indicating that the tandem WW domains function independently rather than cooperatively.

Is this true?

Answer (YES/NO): NO